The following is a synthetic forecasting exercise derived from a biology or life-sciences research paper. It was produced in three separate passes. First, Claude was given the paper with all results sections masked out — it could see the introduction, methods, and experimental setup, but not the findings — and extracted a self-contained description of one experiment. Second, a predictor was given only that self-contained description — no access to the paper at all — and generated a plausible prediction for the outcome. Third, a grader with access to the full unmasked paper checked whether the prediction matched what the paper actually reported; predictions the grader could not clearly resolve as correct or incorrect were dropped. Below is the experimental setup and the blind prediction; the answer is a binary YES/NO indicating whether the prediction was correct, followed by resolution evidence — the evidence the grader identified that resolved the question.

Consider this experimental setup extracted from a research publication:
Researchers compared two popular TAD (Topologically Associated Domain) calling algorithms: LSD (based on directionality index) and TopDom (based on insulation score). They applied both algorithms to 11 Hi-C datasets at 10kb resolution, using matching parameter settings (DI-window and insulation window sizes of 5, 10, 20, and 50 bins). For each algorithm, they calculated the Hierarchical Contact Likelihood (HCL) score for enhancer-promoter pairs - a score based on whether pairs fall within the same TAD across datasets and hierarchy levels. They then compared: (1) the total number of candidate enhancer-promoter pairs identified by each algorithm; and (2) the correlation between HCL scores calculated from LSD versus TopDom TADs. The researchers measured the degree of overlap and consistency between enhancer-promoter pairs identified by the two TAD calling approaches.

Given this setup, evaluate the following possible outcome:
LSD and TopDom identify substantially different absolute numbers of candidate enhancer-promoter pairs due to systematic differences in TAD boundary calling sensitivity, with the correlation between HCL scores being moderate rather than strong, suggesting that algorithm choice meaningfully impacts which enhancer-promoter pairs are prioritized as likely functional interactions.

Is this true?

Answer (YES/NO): YES